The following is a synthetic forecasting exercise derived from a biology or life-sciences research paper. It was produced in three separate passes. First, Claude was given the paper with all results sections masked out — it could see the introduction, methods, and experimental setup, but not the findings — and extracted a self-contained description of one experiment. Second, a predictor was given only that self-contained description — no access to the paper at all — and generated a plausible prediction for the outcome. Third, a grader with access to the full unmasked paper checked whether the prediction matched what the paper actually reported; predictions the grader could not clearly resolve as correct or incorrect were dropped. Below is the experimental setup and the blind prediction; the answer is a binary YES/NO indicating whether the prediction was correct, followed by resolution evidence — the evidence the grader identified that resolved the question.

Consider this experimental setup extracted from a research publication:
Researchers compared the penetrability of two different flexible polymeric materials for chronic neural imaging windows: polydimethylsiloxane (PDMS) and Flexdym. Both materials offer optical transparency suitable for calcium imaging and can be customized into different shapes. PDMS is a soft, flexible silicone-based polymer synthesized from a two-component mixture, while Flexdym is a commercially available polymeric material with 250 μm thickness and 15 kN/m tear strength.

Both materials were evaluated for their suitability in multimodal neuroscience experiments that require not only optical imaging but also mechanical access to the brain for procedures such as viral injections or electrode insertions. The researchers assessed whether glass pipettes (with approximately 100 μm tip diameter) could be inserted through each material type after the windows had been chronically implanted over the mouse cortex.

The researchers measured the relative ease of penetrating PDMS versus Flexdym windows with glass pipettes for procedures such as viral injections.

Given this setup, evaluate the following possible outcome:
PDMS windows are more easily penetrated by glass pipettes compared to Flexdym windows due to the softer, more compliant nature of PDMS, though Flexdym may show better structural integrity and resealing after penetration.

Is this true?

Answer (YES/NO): NO